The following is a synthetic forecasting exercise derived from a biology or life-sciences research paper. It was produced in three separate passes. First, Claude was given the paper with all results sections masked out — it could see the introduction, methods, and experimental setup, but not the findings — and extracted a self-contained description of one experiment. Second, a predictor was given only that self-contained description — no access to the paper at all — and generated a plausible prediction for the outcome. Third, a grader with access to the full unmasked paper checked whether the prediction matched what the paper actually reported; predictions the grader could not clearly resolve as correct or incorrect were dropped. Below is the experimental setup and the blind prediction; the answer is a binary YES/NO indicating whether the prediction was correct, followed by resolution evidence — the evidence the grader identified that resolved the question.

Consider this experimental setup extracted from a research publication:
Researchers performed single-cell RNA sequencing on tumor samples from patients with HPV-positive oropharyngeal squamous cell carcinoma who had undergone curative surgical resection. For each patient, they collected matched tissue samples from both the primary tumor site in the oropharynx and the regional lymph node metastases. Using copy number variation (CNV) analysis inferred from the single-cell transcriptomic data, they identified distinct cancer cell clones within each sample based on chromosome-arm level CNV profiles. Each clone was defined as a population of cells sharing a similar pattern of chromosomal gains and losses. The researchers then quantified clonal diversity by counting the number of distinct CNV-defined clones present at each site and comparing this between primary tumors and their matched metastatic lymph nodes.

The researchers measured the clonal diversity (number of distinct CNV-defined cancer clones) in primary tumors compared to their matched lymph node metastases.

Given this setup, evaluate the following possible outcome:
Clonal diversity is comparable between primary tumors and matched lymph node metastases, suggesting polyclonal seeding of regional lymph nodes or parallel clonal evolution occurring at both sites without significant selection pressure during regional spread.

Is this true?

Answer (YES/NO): NO